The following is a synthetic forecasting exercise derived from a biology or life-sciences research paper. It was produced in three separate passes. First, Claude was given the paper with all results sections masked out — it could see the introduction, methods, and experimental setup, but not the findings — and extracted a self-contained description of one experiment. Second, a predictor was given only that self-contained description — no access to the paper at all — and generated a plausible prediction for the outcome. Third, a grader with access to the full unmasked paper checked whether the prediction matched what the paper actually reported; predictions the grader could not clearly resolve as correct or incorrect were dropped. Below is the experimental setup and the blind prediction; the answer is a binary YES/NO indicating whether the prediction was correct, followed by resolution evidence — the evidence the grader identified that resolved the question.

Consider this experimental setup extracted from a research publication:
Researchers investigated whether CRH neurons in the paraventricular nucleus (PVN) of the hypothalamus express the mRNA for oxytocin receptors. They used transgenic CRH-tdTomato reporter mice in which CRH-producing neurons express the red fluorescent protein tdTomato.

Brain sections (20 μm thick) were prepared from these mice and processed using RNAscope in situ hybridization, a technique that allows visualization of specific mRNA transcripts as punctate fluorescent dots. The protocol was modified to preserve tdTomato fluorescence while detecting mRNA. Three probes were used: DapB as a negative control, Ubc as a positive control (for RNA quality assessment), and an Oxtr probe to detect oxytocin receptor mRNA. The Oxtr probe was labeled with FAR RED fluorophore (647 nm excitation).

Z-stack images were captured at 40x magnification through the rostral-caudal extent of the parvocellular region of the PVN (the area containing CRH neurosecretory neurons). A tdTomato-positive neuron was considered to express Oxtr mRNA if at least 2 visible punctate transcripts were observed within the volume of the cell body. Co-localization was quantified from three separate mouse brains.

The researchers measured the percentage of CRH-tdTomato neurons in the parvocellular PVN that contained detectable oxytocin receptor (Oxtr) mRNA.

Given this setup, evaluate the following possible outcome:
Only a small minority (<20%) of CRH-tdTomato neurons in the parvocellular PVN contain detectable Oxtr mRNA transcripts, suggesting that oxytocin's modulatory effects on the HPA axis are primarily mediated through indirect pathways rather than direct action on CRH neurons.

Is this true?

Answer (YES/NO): NO